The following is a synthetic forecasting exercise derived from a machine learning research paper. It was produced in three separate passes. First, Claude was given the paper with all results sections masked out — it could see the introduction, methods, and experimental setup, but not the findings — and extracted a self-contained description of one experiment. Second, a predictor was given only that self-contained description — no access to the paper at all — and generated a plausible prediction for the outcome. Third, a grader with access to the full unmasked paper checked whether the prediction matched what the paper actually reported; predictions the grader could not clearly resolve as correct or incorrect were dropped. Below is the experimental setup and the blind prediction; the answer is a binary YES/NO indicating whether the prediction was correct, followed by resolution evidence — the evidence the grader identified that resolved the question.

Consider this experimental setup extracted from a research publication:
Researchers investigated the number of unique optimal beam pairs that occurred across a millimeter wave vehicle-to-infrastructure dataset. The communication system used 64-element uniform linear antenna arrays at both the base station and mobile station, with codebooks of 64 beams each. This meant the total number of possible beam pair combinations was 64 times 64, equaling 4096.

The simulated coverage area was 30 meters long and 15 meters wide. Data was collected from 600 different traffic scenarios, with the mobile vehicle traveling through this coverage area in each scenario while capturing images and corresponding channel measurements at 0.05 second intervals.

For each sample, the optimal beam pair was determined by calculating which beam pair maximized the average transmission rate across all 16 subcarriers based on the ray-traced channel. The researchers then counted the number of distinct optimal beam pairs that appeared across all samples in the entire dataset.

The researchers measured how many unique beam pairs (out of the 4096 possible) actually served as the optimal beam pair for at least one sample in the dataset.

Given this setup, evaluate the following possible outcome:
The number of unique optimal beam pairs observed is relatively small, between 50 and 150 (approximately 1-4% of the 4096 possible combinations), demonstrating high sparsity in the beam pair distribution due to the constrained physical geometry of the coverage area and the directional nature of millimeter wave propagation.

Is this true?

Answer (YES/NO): NO